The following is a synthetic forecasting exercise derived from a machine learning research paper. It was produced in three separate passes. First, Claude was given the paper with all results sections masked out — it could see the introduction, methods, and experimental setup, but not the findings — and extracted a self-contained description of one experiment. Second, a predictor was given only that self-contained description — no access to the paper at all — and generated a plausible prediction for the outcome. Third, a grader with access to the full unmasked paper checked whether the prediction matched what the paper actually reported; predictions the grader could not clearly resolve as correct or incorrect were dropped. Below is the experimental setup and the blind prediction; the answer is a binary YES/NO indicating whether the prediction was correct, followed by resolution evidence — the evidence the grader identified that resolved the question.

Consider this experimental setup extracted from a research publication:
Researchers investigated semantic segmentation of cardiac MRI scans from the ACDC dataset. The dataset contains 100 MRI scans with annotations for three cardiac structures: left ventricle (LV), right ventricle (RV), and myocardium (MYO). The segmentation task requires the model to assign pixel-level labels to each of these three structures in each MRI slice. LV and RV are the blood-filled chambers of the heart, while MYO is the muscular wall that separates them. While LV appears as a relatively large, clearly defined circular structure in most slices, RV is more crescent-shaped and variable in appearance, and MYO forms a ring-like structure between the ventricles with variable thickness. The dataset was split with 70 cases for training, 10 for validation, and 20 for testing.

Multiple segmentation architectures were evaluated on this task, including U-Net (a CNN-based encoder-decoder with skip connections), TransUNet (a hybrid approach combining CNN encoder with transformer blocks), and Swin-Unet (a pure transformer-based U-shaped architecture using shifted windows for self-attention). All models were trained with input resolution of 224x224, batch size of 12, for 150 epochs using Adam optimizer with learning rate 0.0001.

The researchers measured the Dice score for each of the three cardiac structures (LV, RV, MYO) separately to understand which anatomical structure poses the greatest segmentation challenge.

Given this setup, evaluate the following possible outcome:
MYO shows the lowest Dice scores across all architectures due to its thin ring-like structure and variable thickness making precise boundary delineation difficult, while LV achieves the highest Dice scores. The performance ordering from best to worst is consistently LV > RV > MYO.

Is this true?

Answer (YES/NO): NO